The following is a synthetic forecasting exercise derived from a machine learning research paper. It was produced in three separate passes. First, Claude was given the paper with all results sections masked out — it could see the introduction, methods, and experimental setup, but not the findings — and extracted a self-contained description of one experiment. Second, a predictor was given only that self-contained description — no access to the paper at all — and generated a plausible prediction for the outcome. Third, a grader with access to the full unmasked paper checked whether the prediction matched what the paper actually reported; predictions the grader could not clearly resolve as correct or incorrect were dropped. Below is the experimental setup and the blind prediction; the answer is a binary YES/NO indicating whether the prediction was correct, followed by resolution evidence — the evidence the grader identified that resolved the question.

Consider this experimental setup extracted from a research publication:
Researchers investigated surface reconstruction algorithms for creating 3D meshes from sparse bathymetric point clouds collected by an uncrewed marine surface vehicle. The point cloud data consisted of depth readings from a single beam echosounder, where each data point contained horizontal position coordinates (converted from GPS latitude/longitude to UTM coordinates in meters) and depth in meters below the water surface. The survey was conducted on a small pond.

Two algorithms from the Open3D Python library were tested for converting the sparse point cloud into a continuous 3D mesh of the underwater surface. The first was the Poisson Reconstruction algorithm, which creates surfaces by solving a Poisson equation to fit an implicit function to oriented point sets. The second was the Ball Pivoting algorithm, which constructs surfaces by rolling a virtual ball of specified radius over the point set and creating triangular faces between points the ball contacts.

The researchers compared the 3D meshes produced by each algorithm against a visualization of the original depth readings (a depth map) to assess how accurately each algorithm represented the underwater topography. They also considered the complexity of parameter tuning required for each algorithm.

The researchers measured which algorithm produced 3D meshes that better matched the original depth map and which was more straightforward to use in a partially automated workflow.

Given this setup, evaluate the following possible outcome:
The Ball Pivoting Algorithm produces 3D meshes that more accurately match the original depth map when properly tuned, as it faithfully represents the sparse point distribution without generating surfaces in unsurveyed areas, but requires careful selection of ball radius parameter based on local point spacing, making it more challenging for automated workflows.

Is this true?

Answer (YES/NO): NO